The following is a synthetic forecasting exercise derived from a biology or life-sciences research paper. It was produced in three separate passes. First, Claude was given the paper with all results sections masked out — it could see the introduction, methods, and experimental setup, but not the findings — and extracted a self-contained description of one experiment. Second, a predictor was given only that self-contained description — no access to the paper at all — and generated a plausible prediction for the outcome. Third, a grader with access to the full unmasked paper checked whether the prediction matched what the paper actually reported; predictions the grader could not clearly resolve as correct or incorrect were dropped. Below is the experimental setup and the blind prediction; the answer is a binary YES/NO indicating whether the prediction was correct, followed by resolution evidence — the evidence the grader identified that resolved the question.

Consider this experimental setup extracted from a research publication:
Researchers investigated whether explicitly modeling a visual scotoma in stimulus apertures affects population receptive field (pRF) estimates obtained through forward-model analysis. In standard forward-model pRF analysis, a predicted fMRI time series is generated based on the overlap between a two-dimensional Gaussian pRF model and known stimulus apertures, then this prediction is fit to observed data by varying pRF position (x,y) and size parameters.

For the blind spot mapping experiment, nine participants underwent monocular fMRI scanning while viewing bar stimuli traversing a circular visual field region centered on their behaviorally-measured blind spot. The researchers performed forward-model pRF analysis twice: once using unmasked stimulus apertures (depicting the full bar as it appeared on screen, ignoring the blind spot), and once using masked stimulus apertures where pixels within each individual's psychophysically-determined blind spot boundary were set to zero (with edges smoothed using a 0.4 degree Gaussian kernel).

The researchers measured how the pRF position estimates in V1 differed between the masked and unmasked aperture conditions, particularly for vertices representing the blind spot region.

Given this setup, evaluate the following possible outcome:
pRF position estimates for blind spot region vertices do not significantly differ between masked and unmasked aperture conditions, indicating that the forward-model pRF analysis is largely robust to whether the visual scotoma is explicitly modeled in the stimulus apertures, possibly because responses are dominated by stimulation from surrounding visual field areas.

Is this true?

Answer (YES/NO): YES